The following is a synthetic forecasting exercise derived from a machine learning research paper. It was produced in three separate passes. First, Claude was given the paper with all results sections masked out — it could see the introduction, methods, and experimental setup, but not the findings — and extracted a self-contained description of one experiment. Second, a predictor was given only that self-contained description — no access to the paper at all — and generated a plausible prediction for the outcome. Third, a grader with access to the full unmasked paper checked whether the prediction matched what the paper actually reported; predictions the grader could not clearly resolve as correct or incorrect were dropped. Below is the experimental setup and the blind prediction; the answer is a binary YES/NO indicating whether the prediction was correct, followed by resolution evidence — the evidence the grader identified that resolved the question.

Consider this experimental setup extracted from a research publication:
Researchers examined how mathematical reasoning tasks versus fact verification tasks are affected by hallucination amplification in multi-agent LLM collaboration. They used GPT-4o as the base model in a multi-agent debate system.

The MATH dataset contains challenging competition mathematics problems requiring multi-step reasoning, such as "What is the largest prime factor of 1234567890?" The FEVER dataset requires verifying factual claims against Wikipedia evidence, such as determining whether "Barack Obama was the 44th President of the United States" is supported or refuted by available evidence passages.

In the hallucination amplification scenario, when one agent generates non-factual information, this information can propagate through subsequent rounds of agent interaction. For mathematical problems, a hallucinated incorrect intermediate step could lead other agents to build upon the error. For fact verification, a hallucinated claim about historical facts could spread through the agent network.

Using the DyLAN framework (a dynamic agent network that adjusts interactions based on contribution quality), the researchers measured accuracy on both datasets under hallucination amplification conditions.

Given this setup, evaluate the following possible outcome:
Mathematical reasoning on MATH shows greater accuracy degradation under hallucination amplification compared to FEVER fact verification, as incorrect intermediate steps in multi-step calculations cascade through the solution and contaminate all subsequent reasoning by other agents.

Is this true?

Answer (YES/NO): NO